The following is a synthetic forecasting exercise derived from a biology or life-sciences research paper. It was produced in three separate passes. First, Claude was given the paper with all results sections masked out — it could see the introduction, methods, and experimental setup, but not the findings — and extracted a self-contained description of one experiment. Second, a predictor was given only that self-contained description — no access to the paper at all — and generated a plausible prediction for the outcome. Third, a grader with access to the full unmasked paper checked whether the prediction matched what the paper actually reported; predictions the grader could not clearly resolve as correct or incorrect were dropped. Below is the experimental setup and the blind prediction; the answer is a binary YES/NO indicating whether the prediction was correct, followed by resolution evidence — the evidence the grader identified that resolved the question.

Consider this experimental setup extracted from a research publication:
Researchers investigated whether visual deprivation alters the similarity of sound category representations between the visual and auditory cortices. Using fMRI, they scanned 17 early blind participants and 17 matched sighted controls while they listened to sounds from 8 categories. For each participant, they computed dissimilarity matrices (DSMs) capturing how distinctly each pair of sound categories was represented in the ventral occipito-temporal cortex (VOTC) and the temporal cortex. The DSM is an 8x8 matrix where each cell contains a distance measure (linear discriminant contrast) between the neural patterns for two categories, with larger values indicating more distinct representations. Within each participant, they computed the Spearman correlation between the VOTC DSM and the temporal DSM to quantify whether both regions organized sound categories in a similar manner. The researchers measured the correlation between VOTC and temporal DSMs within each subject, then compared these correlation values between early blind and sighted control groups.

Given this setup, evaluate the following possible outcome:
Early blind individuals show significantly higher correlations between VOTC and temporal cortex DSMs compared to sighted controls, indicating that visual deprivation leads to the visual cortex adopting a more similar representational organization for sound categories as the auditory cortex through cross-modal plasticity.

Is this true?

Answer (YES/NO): YES